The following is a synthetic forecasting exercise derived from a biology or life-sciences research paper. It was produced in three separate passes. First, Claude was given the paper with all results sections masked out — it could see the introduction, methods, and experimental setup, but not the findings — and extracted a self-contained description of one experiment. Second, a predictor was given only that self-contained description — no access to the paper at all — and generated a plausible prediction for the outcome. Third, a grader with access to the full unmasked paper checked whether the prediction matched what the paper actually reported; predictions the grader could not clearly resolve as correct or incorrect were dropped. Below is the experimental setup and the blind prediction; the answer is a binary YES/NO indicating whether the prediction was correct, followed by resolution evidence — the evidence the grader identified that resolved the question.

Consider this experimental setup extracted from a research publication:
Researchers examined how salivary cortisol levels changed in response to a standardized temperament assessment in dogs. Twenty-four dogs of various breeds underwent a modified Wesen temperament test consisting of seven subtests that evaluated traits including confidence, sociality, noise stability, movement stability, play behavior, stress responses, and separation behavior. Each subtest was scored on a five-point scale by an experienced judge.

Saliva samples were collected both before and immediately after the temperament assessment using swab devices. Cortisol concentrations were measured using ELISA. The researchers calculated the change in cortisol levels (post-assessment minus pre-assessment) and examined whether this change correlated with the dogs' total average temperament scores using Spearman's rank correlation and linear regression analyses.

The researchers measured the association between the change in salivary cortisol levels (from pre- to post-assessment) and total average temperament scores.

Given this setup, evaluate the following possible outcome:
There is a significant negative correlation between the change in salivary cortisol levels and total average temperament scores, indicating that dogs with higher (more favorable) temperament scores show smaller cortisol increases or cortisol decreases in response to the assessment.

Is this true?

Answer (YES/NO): YES